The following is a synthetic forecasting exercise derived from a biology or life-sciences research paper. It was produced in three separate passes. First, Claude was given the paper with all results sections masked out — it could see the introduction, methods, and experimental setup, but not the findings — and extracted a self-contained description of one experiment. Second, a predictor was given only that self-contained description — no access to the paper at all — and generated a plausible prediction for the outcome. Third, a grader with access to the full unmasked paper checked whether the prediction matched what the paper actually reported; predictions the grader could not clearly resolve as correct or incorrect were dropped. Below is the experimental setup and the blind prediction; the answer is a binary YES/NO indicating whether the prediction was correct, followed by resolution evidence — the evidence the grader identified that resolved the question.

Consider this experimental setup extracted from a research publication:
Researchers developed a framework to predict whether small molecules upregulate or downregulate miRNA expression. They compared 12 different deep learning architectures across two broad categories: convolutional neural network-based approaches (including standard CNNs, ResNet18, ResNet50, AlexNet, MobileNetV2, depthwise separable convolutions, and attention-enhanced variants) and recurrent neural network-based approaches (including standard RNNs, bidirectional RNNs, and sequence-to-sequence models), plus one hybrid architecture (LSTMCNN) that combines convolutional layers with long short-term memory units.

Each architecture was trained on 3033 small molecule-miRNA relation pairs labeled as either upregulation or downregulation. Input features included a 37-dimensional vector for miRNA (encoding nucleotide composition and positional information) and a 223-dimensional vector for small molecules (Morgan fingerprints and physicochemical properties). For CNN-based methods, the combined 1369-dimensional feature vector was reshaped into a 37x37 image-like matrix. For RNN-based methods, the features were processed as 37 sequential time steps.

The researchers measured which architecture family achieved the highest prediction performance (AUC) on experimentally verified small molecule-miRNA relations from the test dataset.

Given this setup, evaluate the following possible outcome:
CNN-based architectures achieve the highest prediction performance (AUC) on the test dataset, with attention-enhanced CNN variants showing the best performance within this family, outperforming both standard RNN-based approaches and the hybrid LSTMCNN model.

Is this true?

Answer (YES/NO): NO